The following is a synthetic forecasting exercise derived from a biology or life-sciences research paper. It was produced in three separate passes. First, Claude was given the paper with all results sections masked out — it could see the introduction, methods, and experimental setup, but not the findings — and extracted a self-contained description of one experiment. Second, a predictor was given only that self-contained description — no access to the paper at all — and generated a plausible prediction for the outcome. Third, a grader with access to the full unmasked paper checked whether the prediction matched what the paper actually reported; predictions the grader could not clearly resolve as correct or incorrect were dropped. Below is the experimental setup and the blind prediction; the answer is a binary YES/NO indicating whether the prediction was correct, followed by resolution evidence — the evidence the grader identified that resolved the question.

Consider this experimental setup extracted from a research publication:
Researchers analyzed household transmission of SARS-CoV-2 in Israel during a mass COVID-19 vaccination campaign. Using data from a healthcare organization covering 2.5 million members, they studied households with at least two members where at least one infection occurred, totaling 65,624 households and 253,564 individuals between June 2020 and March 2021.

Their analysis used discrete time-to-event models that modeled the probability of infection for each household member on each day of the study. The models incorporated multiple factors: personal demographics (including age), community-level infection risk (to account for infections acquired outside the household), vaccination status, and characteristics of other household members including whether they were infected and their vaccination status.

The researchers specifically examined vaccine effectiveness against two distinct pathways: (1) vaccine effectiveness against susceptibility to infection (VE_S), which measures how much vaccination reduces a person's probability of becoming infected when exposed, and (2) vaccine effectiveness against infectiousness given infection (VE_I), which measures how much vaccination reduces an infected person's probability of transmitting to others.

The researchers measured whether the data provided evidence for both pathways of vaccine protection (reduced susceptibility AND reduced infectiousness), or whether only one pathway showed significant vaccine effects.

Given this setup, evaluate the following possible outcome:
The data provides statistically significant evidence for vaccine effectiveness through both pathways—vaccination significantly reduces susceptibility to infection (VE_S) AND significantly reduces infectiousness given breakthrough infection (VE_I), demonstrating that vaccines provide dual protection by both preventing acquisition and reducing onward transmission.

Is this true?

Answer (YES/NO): YES